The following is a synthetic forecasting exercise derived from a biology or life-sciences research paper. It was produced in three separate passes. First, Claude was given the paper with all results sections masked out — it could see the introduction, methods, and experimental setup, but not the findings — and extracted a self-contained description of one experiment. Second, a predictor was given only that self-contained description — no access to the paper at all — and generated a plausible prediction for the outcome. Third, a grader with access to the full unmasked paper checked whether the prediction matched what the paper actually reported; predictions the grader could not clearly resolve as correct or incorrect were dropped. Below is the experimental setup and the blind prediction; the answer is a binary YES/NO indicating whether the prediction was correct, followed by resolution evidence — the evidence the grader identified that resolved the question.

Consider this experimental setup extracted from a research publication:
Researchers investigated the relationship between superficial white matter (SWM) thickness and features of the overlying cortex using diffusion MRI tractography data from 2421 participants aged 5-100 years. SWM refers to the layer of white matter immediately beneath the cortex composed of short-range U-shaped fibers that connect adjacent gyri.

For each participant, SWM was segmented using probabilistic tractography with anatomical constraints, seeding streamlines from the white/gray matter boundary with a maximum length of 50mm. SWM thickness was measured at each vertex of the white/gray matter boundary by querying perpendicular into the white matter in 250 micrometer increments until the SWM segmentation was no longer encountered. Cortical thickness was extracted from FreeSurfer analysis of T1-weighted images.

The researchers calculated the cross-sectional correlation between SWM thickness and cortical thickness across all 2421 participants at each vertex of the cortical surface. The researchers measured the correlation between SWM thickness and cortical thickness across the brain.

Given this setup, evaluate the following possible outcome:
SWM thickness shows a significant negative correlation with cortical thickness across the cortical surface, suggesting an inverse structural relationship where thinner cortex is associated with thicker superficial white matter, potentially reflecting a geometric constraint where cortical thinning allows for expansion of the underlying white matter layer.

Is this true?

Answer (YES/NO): NO